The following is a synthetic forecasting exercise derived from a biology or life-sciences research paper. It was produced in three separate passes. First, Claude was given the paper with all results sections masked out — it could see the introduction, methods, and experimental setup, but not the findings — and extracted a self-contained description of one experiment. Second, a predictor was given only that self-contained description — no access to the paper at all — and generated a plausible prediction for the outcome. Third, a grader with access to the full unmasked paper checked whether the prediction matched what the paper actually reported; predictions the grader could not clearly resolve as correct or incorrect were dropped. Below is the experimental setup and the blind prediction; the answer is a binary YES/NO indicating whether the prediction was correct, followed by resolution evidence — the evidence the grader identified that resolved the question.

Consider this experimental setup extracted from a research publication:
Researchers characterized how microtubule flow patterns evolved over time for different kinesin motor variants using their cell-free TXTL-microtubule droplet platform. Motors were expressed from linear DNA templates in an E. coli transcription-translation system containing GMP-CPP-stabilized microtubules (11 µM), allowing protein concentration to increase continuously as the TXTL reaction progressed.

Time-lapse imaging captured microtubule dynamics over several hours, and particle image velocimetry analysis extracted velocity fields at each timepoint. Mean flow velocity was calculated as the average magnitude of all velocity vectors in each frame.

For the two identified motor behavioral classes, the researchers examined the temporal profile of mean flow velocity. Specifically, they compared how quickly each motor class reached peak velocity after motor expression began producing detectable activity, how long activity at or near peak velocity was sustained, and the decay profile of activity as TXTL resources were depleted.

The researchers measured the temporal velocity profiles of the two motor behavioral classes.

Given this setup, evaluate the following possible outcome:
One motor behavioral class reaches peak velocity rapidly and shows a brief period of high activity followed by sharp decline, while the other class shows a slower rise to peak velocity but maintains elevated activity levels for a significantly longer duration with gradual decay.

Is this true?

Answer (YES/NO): YES